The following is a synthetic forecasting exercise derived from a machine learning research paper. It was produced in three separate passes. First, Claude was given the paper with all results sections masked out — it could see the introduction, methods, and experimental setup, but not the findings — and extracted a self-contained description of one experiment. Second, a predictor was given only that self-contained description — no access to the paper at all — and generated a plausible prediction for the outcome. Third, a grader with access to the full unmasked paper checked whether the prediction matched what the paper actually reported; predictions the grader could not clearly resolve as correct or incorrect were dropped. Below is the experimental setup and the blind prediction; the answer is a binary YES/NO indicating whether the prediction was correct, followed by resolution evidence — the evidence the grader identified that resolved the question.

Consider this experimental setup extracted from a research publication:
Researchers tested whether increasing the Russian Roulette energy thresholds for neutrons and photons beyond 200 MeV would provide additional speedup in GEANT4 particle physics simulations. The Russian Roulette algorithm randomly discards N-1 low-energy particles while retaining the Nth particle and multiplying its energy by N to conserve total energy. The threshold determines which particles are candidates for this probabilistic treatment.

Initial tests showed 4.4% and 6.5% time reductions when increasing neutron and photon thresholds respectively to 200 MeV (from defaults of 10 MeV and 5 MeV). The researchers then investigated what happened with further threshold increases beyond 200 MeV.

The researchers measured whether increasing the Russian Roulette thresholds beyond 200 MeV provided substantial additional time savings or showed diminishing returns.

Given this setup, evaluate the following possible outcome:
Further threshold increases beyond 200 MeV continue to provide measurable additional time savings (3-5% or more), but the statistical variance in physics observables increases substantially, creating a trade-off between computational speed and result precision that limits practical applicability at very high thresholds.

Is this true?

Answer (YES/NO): NO